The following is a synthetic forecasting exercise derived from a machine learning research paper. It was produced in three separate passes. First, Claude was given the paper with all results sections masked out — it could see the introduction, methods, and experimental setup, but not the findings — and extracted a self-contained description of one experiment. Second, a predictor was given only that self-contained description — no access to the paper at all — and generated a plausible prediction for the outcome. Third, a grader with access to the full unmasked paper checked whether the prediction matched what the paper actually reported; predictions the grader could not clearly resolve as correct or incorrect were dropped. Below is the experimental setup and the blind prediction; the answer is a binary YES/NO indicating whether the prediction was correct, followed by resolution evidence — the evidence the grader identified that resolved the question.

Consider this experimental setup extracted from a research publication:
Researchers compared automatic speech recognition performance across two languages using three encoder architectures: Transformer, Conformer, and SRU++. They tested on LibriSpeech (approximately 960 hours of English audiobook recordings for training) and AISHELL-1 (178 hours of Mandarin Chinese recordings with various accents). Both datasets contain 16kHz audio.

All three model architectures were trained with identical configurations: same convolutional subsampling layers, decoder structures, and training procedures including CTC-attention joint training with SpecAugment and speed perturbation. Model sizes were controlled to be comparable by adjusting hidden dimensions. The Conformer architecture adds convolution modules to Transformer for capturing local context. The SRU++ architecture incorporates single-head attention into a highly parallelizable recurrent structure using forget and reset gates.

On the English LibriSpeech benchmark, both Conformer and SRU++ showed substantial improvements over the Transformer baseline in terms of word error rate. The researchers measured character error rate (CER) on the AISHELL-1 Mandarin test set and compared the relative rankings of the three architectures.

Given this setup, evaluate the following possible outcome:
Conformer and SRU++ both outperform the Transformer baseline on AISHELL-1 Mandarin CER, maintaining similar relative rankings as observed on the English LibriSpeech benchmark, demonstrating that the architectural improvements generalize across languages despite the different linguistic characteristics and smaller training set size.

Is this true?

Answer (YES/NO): YES